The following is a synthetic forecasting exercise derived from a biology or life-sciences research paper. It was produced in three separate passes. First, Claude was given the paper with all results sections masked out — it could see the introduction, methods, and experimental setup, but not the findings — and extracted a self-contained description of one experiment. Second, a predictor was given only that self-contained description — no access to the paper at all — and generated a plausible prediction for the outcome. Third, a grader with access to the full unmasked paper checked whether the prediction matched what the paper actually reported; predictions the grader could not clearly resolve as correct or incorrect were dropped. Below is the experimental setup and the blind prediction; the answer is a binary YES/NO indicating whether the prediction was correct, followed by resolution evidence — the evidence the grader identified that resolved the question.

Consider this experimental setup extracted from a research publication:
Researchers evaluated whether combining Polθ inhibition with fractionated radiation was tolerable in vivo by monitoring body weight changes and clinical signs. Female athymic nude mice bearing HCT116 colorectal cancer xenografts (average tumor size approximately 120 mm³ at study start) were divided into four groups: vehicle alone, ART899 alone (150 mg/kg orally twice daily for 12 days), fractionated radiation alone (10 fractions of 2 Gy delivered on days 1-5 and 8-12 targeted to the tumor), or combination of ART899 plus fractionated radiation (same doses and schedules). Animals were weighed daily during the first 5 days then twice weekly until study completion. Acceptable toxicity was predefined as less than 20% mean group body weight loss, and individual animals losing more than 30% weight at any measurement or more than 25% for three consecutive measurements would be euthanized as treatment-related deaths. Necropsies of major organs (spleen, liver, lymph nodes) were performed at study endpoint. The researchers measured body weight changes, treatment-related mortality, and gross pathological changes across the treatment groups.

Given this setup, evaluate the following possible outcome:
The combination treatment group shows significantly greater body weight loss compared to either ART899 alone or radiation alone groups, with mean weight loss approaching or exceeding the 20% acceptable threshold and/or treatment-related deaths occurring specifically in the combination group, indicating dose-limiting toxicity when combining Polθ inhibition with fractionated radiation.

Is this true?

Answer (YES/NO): NO